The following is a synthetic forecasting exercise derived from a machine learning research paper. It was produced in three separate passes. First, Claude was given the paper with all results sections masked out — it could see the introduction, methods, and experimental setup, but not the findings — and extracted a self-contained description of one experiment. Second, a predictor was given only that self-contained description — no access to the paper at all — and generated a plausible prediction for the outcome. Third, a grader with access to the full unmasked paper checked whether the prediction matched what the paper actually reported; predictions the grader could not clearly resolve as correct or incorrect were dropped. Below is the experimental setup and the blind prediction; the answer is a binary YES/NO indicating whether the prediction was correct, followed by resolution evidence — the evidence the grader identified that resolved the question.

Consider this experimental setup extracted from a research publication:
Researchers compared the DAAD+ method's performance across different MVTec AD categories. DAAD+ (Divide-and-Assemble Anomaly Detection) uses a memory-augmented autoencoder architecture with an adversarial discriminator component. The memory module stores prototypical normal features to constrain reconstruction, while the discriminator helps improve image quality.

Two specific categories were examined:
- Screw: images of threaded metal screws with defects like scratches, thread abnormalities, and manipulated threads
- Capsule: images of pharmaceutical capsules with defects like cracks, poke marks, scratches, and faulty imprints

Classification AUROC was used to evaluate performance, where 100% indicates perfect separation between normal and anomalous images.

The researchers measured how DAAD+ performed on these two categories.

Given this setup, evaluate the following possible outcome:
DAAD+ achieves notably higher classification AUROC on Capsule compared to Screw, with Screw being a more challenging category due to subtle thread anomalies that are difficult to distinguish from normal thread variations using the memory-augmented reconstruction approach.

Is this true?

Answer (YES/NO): NO